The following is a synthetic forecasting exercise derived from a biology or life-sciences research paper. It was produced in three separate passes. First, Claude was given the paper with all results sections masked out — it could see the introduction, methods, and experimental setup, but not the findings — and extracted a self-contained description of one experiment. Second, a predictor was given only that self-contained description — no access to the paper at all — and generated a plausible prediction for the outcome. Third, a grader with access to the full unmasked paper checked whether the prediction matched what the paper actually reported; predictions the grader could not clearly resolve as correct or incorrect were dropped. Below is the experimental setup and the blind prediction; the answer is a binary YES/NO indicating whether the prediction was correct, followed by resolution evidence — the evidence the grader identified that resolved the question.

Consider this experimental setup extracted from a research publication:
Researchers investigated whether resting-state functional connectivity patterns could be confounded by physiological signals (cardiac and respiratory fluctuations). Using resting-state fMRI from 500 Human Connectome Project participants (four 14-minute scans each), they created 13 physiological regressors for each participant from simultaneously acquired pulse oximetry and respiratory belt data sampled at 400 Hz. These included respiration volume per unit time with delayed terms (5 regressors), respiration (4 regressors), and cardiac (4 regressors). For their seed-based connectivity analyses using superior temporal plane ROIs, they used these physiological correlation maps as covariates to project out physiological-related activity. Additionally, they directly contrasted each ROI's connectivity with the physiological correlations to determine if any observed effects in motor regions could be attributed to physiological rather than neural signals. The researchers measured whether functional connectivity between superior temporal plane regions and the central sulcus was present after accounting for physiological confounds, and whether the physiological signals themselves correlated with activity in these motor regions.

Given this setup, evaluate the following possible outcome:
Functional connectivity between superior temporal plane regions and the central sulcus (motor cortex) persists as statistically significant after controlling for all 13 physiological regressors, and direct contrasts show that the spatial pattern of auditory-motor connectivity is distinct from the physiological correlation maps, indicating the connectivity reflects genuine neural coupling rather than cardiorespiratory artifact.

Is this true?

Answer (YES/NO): YES